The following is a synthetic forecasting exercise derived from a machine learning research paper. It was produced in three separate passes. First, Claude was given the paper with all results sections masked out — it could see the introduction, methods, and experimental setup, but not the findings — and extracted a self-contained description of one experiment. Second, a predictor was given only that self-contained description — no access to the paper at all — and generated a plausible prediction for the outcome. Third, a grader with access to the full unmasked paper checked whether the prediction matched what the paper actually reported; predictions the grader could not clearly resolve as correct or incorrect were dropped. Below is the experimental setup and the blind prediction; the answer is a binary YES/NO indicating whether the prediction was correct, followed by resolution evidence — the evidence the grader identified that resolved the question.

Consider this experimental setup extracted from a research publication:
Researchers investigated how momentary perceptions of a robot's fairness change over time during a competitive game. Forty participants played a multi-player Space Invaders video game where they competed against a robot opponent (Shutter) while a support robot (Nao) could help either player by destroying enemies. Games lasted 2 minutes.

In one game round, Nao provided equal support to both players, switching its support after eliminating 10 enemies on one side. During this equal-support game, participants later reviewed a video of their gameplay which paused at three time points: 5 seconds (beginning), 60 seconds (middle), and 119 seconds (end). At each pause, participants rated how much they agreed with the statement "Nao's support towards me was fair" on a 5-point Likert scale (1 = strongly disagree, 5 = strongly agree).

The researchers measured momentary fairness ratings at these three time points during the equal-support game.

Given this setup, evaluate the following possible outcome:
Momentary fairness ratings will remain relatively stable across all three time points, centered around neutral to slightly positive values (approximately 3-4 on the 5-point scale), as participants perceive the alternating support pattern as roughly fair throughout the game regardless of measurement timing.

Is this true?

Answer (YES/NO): YES